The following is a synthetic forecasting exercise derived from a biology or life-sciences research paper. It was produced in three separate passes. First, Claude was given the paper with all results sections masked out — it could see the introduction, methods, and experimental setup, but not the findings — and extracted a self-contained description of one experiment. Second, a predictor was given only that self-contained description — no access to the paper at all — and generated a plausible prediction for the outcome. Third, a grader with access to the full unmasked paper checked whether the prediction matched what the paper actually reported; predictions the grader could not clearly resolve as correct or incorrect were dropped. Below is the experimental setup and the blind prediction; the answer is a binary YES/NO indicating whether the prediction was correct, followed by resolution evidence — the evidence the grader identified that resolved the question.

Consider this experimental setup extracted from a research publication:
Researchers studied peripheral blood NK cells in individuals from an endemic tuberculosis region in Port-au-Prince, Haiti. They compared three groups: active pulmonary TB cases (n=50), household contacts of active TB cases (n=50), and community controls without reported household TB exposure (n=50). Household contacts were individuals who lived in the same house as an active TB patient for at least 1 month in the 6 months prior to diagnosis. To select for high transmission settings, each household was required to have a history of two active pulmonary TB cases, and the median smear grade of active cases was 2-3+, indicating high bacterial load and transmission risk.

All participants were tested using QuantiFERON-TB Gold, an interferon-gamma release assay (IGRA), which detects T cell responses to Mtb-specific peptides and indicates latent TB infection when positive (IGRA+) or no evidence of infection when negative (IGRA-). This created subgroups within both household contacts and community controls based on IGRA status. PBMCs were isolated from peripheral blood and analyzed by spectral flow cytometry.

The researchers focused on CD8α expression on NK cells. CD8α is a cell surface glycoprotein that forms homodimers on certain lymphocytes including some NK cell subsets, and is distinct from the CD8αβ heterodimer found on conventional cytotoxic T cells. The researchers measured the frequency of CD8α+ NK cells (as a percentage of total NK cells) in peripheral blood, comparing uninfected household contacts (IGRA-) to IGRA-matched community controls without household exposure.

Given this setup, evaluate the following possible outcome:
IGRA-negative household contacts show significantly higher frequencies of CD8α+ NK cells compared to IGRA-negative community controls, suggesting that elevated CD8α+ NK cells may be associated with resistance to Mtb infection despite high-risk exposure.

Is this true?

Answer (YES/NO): NO